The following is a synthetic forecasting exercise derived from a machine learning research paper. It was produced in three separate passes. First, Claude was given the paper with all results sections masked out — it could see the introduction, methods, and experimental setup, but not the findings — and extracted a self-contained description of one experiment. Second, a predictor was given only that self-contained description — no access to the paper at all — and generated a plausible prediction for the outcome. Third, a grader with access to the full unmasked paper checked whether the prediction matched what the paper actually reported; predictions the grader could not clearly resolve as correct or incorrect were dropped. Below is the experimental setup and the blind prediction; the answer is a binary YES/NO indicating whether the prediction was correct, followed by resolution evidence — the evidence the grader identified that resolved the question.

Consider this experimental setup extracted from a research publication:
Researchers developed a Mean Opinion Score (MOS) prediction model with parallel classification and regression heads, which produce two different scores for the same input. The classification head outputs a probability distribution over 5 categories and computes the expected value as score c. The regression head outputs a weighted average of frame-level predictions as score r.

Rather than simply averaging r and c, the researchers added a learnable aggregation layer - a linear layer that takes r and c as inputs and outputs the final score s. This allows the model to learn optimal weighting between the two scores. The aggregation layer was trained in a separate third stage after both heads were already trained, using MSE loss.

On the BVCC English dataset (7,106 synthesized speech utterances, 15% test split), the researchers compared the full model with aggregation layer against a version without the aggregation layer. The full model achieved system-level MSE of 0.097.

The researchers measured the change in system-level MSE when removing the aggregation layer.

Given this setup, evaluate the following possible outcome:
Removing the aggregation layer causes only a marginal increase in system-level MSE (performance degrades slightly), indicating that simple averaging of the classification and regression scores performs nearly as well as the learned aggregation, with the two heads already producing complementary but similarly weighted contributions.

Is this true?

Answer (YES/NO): YES